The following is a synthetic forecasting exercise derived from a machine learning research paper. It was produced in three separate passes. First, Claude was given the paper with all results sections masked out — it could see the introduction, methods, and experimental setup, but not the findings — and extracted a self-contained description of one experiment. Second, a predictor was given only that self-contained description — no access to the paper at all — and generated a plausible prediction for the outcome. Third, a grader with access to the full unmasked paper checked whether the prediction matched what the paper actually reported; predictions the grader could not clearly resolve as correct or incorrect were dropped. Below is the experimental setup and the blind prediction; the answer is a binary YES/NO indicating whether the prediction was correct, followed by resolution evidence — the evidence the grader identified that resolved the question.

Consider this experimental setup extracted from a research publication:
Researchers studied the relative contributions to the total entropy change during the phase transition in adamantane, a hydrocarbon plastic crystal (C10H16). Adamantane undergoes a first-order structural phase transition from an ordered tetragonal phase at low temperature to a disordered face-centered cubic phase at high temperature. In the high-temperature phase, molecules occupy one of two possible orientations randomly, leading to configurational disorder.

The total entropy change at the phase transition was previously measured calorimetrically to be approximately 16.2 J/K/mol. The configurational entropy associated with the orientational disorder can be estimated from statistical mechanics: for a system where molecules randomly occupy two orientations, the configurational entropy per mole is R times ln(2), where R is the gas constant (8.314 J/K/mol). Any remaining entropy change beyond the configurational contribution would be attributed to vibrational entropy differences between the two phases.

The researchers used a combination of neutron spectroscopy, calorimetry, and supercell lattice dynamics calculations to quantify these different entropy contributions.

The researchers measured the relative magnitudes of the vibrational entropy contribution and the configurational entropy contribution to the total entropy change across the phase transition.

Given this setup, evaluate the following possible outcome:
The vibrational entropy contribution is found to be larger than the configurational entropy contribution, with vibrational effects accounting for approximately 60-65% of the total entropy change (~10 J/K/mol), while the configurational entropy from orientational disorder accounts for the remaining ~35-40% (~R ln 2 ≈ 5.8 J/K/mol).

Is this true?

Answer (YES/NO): YES